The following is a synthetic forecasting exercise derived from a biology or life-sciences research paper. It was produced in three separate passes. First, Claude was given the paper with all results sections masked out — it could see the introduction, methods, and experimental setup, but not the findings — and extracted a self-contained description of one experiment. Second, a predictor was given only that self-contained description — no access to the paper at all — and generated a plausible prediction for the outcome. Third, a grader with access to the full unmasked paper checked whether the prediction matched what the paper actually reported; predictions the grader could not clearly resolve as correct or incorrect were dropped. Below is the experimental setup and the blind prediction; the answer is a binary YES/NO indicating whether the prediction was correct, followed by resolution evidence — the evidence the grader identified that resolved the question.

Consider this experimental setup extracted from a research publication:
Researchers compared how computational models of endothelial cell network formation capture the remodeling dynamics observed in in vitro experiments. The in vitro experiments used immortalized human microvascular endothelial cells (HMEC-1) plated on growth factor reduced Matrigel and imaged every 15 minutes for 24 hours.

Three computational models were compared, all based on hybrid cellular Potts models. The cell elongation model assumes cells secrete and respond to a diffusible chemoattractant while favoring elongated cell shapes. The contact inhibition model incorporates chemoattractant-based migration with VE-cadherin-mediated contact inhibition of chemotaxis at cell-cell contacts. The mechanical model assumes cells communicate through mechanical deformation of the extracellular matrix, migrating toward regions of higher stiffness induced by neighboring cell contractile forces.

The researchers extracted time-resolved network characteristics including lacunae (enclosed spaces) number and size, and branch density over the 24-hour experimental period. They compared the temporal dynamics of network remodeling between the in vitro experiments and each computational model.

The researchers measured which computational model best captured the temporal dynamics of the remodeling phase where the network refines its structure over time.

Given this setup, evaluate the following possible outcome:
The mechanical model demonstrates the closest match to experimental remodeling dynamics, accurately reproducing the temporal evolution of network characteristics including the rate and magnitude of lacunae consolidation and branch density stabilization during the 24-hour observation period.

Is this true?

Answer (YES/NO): NO